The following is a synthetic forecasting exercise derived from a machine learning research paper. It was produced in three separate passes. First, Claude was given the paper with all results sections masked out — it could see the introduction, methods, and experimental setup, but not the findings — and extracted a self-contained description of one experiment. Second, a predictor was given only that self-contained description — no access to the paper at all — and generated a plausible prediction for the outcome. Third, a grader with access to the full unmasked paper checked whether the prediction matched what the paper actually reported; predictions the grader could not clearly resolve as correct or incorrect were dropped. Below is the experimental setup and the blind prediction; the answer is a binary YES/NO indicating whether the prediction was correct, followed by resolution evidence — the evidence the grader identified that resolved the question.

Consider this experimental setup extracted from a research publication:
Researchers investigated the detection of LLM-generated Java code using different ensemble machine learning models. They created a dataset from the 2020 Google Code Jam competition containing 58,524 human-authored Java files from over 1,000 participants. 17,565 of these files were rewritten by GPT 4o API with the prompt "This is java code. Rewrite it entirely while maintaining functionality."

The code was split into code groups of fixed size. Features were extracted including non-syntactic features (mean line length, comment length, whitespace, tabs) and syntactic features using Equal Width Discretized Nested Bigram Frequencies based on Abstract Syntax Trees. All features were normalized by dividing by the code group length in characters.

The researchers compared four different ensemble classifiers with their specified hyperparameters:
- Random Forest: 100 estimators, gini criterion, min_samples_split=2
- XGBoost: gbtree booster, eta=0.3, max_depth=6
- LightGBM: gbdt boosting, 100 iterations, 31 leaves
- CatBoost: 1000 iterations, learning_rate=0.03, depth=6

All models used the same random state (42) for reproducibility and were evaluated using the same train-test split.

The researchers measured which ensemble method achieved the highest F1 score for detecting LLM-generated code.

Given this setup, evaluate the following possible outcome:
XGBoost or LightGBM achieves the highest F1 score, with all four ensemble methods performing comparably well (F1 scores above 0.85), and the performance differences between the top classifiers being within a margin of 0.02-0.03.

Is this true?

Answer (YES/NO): NO